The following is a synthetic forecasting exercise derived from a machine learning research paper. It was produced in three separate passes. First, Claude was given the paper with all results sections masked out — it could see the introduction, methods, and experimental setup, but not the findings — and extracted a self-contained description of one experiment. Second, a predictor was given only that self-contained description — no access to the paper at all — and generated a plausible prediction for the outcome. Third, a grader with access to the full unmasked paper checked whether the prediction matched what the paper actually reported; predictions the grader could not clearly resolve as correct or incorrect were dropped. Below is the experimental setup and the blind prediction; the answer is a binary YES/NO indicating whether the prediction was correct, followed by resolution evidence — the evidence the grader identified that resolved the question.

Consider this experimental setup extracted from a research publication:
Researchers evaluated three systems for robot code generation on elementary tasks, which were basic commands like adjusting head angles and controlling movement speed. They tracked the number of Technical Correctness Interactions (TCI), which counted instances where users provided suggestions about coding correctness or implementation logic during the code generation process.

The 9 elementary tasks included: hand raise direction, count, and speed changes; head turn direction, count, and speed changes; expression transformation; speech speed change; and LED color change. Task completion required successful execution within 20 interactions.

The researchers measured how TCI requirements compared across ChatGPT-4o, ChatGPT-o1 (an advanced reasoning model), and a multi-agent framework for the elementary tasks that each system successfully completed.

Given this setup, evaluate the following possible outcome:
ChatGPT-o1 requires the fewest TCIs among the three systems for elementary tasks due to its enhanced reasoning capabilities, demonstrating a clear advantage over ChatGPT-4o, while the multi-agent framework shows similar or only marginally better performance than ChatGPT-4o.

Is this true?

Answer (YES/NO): NO